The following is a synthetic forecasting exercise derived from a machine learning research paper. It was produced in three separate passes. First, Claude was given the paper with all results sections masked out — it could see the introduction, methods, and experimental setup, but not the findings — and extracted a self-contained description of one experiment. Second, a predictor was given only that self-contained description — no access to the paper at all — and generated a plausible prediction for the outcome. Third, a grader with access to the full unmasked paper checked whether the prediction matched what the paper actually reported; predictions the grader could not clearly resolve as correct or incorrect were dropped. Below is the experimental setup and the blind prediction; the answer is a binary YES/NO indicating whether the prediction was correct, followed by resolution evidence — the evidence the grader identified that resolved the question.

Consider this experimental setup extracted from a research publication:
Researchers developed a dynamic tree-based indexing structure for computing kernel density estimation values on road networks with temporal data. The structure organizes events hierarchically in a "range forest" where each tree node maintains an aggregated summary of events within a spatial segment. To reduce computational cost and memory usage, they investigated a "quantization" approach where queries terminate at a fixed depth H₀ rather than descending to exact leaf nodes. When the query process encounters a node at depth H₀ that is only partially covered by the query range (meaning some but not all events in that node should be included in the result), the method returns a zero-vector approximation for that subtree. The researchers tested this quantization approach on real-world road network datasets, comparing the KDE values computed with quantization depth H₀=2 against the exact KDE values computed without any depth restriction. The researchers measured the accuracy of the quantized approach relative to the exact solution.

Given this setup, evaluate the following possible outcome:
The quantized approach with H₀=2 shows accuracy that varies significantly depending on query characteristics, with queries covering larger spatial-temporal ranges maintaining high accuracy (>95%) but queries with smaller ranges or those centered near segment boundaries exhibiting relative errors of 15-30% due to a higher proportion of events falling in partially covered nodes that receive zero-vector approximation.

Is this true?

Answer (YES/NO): NO